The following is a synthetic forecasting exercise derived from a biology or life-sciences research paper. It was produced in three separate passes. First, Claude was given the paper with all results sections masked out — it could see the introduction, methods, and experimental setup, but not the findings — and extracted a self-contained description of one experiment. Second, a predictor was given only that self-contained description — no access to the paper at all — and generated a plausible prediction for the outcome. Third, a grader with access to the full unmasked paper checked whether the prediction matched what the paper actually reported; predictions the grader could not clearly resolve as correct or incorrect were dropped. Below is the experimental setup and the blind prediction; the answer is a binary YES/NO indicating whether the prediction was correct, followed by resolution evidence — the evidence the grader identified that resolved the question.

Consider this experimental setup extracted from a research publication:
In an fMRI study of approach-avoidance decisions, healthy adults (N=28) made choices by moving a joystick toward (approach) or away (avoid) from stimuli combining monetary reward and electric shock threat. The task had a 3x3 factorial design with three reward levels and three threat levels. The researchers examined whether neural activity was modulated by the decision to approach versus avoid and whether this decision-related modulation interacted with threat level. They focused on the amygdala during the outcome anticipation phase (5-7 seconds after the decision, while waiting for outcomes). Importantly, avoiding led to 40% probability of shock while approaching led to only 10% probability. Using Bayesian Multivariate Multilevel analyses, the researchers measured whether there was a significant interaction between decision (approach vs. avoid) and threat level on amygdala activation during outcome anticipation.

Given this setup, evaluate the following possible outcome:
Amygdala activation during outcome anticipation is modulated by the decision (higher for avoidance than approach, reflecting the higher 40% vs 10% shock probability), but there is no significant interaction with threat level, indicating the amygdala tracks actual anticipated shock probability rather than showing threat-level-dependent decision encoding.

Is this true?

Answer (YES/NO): NO